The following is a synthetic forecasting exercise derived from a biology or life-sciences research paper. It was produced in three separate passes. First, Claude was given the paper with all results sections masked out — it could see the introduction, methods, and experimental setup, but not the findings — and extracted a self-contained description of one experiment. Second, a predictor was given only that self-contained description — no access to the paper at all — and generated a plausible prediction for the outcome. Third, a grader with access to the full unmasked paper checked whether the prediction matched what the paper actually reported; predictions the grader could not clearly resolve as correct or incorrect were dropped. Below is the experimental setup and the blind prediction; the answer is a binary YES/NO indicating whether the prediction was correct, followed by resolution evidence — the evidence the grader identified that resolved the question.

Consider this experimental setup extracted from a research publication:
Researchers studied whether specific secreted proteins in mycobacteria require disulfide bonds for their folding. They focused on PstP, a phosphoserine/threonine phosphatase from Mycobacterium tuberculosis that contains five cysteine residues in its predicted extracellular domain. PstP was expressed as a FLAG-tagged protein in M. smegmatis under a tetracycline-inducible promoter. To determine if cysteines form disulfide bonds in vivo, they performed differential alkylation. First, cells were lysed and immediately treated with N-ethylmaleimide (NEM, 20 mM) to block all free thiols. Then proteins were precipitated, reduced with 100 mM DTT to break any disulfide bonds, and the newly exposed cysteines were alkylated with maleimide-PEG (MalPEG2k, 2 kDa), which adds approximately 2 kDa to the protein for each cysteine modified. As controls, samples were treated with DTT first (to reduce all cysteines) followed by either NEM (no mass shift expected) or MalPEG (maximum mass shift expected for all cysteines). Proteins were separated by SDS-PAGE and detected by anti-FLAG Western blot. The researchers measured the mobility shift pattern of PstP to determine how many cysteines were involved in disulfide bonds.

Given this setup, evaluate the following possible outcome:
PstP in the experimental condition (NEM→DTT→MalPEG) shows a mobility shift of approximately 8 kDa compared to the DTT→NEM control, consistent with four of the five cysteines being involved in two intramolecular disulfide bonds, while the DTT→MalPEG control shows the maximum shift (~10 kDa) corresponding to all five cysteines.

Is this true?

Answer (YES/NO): YES